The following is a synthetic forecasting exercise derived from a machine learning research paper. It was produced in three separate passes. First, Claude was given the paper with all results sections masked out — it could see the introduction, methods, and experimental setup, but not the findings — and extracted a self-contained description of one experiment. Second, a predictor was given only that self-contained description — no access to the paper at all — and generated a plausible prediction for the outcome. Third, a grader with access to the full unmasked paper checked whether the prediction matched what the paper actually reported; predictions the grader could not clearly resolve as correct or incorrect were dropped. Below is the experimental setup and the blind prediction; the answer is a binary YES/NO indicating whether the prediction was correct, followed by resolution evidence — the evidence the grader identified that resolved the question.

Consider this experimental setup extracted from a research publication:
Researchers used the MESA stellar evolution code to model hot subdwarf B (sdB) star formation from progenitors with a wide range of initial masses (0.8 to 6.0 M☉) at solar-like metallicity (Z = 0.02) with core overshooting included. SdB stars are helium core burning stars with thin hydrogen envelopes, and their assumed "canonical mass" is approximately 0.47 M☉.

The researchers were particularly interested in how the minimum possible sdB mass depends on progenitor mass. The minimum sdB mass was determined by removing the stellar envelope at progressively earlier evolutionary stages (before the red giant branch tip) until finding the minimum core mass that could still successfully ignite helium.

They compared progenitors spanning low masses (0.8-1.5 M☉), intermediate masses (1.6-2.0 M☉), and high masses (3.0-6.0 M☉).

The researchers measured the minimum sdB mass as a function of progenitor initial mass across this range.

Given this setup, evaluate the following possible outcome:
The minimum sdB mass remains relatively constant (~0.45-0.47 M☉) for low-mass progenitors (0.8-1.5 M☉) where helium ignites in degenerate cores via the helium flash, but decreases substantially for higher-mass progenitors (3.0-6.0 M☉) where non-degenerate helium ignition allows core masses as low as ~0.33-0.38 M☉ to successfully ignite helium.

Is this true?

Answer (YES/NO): NO